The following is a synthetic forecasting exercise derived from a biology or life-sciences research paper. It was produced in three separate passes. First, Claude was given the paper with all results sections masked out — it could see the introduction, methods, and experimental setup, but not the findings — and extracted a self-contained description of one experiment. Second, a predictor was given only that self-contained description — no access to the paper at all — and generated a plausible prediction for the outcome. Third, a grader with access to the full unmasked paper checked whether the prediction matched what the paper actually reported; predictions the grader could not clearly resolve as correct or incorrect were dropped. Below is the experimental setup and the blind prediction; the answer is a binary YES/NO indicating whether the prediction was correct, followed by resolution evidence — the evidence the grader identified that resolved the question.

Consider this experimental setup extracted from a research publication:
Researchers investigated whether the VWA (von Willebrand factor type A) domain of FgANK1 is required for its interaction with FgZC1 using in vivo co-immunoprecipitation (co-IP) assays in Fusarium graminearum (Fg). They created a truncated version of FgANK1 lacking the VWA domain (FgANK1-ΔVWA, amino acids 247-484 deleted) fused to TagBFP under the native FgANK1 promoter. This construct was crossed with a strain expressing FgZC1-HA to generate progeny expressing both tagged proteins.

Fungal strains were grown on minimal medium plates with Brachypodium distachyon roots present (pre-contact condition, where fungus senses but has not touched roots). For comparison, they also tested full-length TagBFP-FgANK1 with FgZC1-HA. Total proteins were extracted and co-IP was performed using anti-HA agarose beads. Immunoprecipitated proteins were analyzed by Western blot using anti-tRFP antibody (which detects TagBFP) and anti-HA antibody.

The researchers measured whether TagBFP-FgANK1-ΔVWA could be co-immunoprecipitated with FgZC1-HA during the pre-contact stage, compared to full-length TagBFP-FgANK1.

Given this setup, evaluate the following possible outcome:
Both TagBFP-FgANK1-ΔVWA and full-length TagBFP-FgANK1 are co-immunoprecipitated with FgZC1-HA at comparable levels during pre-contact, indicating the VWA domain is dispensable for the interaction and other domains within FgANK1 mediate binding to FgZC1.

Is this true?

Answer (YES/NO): YES